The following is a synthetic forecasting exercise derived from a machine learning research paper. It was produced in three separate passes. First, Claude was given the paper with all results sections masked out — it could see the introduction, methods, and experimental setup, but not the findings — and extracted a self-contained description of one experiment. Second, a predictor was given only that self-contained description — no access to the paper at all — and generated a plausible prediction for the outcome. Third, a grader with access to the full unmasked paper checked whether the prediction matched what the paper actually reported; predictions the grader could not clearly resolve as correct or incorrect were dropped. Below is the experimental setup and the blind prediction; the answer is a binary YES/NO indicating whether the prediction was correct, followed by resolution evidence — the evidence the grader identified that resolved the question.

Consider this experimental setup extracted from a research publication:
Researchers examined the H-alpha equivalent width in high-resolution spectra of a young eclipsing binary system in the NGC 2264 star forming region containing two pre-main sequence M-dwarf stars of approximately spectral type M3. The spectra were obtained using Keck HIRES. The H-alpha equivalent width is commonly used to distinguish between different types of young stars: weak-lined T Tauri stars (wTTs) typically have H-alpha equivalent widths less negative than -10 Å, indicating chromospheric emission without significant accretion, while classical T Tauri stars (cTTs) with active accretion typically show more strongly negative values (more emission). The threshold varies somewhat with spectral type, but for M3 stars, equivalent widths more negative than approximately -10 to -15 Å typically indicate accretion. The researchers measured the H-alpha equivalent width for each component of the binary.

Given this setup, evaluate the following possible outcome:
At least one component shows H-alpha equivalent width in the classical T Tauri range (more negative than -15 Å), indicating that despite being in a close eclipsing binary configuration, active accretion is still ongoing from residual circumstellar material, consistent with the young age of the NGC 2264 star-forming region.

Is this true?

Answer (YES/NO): NO